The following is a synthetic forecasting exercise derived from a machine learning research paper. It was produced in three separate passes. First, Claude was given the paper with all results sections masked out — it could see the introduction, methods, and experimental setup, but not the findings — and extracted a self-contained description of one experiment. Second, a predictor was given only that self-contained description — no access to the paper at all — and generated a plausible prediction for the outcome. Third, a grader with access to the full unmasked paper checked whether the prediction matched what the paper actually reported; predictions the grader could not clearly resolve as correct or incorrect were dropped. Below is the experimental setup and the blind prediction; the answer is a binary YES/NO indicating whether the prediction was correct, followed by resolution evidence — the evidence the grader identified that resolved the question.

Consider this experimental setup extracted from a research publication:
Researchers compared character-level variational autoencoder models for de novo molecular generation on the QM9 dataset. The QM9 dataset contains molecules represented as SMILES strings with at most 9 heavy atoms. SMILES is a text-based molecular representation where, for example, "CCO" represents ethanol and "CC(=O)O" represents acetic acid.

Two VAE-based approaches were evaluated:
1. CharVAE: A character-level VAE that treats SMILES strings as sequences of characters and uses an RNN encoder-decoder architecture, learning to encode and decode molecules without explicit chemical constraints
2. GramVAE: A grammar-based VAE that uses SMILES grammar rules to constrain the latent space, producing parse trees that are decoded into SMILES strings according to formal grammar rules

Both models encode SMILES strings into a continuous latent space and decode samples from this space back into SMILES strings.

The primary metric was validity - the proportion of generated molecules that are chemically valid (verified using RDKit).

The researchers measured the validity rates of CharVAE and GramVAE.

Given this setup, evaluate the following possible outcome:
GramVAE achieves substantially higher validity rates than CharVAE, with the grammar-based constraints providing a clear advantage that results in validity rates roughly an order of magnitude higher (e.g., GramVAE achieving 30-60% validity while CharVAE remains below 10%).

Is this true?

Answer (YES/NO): NO